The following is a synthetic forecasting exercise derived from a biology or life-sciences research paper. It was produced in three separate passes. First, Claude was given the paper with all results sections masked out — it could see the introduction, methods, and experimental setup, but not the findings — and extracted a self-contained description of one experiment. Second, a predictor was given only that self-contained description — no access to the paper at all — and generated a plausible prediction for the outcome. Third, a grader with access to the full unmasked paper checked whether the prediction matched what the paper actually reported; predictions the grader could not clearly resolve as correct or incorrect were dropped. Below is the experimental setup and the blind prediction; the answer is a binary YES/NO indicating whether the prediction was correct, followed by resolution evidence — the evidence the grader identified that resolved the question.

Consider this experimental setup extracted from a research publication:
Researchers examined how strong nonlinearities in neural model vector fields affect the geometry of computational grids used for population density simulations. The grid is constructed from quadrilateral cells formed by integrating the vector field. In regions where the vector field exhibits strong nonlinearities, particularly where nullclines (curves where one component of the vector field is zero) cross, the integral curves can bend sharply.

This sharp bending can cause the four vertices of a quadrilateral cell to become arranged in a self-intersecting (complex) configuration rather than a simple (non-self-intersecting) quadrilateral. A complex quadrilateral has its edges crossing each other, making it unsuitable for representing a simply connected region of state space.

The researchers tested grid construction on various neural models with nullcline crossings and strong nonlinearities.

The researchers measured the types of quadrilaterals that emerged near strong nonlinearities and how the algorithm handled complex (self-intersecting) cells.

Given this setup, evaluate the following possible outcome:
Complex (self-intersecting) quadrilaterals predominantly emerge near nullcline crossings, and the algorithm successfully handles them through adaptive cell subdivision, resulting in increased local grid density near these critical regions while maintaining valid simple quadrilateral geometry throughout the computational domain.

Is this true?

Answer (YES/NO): NO